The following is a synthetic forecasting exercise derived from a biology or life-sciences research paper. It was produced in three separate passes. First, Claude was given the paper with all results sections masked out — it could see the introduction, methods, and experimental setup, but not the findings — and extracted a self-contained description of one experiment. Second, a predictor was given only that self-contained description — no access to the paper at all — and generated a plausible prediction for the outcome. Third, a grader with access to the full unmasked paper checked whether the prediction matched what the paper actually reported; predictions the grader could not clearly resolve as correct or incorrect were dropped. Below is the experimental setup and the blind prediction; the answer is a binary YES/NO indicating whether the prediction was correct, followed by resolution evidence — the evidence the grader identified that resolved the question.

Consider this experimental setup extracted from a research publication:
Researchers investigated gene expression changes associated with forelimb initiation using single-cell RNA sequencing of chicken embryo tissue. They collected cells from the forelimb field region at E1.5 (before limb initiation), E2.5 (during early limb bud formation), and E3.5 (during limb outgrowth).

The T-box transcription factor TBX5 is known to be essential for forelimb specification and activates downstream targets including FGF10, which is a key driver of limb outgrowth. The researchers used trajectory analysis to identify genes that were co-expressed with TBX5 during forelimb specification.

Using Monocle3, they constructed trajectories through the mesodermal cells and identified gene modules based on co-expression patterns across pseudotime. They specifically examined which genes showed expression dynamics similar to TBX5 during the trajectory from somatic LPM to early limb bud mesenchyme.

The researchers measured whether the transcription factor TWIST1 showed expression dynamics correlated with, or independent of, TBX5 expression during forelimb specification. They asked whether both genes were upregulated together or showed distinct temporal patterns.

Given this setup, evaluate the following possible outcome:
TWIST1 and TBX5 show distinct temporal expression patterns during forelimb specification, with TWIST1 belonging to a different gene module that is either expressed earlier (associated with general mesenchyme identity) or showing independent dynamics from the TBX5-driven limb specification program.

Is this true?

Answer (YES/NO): YES